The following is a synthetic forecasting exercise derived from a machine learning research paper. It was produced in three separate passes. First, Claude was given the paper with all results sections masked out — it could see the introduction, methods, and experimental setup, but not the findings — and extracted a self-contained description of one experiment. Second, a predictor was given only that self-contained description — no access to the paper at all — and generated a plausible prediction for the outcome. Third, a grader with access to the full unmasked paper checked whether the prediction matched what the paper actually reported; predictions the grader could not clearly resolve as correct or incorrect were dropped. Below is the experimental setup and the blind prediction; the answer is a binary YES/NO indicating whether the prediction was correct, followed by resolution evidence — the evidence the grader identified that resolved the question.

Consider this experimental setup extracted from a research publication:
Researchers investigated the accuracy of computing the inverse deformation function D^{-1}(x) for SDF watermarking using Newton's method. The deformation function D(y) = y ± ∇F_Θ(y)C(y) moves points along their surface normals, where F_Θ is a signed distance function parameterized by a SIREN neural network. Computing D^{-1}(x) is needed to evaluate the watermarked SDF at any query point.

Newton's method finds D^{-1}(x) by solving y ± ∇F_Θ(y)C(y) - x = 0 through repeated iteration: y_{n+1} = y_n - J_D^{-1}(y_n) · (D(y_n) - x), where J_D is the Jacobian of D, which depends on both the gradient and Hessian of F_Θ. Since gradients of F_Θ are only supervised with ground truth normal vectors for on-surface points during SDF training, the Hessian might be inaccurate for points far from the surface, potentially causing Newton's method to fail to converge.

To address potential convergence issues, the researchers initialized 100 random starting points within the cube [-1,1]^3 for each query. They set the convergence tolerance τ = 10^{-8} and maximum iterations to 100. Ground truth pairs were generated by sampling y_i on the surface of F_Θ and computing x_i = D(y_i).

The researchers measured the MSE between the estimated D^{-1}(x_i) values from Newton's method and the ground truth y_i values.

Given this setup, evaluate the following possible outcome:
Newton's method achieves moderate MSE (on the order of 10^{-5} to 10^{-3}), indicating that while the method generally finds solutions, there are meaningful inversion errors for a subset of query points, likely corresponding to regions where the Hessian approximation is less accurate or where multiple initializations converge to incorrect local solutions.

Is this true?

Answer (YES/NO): NO